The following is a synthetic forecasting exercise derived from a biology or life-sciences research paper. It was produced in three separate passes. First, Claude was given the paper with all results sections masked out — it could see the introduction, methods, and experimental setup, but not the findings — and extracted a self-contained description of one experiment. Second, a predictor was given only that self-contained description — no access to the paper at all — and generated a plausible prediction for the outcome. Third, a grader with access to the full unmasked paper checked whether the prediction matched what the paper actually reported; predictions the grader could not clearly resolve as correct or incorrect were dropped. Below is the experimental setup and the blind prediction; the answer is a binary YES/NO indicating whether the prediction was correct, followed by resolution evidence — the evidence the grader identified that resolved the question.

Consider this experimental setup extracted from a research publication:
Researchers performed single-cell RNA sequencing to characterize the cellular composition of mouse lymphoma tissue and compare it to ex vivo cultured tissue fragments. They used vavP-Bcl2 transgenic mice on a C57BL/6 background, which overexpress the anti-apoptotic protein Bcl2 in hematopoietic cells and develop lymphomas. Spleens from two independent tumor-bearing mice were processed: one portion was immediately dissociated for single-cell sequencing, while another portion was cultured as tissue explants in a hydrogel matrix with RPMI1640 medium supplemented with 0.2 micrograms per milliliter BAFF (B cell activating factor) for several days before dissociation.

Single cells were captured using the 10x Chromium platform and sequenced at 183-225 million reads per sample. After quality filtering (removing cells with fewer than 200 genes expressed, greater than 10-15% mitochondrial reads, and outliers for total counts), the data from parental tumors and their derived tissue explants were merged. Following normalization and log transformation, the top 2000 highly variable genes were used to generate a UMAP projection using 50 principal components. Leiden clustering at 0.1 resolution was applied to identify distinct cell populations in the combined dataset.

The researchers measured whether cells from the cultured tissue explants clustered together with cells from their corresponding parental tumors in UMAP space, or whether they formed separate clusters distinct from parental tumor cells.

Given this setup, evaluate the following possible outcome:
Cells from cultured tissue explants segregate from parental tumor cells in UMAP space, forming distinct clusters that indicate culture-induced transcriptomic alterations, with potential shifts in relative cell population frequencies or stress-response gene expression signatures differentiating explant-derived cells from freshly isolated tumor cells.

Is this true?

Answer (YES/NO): NO